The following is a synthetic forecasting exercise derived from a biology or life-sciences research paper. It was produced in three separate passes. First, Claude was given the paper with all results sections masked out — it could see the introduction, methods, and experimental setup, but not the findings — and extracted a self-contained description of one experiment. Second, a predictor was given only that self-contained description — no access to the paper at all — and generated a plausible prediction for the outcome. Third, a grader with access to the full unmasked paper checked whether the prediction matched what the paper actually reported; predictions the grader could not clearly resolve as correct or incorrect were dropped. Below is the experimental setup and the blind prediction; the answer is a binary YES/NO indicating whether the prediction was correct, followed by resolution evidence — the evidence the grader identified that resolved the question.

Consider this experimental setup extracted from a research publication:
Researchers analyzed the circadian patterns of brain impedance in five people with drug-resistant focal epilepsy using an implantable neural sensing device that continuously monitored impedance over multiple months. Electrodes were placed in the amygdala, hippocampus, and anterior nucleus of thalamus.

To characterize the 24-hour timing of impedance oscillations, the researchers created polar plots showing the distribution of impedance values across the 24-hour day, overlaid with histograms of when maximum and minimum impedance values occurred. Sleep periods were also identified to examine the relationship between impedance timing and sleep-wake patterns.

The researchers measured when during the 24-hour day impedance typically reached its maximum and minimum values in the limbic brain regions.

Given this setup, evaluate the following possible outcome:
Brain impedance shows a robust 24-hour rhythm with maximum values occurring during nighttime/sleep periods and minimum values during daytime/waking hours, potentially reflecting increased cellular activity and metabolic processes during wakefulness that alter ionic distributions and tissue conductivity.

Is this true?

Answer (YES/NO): NO